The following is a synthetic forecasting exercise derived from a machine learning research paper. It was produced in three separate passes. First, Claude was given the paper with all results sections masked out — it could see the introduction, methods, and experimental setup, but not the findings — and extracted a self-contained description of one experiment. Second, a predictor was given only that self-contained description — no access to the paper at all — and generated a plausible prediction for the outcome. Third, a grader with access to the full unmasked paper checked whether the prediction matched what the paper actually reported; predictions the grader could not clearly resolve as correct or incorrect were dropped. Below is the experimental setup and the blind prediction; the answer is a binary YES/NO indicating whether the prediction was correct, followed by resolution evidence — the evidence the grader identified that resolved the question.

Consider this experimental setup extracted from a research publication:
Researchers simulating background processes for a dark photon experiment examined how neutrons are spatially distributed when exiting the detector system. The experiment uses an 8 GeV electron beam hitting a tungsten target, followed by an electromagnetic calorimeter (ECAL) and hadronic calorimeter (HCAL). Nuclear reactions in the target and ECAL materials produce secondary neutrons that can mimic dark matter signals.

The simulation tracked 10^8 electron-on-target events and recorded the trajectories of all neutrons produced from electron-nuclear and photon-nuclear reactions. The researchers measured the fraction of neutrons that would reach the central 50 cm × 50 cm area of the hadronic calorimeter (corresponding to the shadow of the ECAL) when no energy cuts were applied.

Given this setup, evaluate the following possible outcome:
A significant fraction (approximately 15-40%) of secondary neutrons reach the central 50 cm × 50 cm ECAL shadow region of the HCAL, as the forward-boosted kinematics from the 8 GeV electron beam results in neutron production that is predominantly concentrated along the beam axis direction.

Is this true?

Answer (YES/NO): NO